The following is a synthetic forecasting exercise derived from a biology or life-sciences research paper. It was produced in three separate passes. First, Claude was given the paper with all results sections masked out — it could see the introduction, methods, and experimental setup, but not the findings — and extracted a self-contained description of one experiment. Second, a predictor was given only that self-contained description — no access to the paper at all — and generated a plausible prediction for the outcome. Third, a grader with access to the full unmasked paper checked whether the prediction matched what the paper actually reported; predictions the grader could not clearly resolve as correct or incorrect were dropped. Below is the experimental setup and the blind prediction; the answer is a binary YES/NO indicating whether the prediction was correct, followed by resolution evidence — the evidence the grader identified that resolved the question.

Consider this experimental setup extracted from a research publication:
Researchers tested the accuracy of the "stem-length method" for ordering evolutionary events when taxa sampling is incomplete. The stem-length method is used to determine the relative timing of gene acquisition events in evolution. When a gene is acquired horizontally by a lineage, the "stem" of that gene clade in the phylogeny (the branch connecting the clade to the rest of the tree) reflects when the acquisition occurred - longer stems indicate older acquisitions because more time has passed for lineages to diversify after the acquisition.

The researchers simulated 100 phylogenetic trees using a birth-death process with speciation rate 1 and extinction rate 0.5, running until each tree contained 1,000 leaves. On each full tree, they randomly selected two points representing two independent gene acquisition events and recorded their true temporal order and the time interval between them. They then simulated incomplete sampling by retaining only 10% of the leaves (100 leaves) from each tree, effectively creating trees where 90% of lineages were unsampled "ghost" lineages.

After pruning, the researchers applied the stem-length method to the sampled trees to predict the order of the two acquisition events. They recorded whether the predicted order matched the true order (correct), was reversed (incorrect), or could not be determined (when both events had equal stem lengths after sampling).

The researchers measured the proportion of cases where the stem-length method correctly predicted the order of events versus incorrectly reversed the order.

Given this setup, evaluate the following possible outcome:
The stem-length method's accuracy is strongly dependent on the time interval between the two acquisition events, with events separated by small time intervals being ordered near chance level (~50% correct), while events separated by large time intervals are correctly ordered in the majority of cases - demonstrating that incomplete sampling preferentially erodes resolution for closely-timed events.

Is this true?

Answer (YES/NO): NO